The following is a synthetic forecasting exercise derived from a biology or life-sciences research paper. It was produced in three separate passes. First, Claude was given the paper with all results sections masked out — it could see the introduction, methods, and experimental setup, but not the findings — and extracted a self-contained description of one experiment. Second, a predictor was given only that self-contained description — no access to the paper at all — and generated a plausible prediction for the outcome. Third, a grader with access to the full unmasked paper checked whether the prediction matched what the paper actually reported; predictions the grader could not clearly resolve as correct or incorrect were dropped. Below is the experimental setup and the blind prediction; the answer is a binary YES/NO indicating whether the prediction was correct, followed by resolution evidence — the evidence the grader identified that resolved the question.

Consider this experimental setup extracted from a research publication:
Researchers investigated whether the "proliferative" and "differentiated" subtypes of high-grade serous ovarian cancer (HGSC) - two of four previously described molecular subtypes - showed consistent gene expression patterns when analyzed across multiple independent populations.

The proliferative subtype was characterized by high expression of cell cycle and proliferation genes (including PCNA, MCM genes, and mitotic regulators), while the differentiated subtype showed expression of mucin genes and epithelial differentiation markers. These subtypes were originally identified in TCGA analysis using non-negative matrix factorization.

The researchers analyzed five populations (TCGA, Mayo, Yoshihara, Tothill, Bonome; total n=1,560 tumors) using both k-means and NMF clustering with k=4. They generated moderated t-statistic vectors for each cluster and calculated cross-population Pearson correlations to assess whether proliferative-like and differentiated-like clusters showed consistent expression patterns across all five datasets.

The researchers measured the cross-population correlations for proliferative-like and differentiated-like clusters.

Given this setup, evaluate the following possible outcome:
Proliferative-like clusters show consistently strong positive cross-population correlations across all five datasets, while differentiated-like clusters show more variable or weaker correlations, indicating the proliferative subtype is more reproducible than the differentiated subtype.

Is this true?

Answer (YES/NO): NO